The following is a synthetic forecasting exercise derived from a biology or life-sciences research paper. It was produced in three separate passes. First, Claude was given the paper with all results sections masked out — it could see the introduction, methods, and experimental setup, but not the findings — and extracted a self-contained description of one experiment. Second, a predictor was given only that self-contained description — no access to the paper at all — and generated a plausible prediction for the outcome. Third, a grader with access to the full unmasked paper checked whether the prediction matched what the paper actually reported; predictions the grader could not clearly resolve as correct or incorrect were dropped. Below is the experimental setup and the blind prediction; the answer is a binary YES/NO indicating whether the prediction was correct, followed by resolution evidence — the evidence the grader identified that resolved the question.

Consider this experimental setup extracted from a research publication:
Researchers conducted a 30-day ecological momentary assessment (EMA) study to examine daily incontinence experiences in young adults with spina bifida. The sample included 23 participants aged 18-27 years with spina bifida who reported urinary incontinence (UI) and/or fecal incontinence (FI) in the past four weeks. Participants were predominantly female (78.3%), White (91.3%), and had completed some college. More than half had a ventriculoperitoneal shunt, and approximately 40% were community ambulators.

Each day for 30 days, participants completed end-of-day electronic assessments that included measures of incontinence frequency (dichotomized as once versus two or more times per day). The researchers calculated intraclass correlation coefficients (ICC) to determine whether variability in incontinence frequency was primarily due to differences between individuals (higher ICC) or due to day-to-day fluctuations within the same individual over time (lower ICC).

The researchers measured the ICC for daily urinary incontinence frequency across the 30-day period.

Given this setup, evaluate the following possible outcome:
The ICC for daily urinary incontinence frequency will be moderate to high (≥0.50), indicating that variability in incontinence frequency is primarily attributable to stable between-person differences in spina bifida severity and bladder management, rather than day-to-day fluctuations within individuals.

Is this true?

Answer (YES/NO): YES